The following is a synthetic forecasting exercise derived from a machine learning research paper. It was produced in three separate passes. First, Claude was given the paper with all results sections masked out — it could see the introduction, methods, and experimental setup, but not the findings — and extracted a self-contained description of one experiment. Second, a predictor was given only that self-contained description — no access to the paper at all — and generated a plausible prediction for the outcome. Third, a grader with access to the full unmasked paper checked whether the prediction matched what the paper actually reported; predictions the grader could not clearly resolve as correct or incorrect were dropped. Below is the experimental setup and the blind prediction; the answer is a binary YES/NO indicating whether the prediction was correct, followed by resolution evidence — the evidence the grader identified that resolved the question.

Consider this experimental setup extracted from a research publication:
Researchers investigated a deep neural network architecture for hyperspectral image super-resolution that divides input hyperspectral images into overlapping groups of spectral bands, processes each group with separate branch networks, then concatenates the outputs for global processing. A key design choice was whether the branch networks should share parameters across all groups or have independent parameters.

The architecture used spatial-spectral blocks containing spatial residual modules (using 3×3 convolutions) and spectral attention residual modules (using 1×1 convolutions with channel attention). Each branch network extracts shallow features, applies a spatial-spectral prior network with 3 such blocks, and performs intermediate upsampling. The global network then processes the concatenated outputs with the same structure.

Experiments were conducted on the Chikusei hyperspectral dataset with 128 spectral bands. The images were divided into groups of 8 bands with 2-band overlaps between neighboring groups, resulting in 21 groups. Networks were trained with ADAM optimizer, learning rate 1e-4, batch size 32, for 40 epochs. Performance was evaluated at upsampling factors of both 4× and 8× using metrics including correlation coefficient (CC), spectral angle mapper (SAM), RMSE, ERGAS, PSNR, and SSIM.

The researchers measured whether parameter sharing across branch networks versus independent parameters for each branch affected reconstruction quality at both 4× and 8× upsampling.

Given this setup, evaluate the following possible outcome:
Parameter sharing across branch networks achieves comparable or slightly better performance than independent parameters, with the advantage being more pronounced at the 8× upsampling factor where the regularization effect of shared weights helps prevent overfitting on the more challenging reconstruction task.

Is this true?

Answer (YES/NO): NO